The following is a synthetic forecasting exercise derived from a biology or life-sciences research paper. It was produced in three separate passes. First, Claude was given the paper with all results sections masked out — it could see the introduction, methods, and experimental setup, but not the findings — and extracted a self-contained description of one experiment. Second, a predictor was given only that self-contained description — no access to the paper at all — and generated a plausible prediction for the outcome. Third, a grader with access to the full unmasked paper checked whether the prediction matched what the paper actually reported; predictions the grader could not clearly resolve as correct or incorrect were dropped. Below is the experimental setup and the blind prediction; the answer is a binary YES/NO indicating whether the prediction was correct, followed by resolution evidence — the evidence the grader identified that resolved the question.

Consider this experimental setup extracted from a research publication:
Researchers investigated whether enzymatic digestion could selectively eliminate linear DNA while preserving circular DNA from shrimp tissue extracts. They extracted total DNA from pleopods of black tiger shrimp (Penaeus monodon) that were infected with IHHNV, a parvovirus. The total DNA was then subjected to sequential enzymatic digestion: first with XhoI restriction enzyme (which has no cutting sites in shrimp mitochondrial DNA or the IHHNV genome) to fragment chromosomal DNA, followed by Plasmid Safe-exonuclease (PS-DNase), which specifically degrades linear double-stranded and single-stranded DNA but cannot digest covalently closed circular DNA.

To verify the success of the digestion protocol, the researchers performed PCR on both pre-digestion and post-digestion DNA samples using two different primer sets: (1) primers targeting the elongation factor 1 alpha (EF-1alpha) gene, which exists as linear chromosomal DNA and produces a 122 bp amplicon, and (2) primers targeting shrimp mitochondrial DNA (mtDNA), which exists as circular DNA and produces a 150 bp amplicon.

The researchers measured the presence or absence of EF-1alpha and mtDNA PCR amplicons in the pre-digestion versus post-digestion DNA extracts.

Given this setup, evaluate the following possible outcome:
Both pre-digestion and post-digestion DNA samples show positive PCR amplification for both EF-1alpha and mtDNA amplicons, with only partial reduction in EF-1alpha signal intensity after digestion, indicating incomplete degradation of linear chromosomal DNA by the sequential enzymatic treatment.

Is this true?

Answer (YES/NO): NO